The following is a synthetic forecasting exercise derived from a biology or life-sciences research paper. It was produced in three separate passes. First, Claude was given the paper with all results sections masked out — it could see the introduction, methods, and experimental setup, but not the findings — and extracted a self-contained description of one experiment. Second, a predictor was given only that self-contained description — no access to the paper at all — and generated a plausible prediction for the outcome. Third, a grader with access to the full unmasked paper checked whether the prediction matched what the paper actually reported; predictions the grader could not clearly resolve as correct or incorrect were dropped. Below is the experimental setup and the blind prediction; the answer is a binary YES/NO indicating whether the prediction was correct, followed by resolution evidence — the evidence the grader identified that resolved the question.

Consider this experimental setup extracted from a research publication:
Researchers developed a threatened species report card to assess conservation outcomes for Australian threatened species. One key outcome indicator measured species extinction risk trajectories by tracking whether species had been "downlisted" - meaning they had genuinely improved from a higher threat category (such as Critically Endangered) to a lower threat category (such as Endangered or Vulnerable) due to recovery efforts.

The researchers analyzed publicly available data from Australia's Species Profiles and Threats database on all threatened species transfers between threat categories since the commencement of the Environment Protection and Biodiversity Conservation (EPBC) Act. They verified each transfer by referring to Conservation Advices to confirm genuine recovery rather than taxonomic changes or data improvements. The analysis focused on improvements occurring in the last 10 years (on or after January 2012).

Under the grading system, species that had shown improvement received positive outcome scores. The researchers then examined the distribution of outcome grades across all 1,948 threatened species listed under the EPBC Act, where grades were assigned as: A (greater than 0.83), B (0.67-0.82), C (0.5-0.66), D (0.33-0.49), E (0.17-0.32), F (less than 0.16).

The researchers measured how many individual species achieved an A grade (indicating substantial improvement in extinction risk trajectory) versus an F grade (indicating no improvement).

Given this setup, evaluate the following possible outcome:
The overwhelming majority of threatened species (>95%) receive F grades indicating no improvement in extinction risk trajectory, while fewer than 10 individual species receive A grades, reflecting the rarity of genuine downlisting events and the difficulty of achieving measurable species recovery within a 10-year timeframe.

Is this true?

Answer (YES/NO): YES